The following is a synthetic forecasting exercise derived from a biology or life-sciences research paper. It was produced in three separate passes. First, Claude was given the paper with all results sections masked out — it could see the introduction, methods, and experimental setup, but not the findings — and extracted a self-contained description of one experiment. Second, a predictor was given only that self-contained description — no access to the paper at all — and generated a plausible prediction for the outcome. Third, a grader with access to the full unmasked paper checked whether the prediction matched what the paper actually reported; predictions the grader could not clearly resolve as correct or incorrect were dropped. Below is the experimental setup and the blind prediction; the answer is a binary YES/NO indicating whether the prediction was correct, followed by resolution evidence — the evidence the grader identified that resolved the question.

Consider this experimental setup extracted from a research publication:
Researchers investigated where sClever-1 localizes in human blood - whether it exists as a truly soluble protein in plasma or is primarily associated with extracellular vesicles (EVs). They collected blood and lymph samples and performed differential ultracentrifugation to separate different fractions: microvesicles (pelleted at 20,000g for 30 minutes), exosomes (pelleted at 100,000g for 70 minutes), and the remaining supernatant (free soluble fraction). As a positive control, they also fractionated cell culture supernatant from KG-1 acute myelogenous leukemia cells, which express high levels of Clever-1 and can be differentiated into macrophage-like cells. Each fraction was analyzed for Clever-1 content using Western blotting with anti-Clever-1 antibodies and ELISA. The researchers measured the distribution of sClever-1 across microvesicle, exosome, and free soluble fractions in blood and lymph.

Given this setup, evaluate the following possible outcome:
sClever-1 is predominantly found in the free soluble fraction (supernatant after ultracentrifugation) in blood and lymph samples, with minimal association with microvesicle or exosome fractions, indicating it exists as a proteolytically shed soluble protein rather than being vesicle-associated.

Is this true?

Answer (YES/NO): NO